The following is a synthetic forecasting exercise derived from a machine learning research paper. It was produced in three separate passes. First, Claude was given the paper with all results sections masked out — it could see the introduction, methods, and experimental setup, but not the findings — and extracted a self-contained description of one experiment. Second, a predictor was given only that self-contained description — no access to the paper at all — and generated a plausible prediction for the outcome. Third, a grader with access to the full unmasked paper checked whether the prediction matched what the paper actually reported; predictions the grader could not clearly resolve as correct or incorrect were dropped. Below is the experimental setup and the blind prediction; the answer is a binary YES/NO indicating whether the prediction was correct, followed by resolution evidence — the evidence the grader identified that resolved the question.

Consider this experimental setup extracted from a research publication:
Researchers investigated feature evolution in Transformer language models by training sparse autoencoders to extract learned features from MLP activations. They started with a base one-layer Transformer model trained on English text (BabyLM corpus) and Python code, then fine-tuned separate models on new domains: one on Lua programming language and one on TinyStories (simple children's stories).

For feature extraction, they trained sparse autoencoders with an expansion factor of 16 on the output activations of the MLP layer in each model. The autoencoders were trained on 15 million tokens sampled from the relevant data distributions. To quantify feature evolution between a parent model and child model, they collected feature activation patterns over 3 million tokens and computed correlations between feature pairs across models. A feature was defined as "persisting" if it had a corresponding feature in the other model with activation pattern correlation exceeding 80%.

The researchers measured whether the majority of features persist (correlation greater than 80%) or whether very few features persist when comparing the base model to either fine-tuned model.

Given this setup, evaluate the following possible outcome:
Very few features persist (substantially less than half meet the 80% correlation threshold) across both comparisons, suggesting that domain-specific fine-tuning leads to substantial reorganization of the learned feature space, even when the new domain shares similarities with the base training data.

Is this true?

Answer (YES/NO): YES